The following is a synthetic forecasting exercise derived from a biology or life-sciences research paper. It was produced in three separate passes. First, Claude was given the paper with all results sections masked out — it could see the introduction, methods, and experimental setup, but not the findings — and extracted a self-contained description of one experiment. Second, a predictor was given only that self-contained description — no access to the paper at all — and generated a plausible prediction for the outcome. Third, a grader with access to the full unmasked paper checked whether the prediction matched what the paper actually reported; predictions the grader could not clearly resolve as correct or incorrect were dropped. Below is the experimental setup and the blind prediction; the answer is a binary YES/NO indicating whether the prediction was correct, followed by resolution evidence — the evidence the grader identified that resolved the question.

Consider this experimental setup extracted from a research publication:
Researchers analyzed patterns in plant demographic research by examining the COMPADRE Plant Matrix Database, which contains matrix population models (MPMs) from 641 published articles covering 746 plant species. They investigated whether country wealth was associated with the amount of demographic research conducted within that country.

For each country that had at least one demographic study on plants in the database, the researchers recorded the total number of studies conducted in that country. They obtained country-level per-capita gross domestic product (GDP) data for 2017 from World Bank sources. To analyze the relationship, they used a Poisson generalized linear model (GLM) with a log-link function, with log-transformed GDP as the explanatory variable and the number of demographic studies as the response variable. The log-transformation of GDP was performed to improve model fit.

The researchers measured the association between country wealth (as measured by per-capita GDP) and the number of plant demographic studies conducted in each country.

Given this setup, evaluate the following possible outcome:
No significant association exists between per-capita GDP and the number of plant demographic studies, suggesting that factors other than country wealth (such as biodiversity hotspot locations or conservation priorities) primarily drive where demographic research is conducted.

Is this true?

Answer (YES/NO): NO